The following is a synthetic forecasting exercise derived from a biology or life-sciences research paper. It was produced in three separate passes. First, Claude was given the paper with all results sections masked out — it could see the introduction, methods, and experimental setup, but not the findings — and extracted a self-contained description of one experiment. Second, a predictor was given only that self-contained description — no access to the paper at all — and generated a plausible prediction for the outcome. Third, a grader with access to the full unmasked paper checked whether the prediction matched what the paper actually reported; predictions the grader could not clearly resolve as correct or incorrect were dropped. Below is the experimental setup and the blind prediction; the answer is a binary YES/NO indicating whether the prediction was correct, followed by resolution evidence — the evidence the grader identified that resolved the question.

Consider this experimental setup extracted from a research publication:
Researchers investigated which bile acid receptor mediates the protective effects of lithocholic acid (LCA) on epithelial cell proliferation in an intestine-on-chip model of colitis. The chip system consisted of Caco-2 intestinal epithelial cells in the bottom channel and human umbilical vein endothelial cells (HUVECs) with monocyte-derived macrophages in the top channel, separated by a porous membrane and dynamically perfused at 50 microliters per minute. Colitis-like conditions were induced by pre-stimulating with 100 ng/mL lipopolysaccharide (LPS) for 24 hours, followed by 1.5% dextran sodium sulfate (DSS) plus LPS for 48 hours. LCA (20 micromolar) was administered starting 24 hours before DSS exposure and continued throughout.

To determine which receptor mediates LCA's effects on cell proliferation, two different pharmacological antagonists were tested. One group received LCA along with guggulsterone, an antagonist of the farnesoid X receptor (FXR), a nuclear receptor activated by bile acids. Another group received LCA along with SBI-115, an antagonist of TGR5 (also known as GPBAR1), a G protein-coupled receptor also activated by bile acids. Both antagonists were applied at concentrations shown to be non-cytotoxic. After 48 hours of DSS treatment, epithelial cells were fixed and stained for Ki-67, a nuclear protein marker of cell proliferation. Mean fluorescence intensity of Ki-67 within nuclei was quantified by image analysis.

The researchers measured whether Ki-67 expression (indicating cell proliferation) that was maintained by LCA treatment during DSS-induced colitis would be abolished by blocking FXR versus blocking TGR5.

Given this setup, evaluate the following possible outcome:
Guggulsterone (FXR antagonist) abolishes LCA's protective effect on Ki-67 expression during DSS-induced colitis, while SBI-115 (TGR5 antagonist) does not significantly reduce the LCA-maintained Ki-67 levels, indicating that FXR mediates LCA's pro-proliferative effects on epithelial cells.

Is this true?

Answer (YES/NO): YES